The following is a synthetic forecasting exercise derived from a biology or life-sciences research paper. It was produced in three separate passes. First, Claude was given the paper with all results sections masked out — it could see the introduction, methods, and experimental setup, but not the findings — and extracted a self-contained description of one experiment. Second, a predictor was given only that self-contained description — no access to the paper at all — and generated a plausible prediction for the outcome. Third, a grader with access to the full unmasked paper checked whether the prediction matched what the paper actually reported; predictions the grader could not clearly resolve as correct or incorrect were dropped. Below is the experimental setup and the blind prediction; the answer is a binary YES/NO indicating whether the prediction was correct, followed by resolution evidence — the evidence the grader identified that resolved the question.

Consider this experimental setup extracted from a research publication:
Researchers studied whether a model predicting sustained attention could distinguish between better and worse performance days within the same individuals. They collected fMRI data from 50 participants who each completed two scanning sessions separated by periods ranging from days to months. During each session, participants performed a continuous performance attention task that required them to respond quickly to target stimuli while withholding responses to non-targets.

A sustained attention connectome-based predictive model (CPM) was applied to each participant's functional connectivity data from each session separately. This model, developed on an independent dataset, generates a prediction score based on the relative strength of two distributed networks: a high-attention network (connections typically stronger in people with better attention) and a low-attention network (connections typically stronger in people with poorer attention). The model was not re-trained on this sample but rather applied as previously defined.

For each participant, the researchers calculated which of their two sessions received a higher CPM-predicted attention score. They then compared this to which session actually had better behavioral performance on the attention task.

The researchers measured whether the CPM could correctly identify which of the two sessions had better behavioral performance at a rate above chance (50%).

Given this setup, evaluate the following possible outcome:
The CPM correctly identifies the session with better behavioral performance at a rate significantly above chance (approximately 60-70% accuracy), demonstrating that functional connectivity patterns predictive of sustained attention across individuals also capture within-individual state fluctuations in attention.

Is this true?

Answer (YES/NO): YES